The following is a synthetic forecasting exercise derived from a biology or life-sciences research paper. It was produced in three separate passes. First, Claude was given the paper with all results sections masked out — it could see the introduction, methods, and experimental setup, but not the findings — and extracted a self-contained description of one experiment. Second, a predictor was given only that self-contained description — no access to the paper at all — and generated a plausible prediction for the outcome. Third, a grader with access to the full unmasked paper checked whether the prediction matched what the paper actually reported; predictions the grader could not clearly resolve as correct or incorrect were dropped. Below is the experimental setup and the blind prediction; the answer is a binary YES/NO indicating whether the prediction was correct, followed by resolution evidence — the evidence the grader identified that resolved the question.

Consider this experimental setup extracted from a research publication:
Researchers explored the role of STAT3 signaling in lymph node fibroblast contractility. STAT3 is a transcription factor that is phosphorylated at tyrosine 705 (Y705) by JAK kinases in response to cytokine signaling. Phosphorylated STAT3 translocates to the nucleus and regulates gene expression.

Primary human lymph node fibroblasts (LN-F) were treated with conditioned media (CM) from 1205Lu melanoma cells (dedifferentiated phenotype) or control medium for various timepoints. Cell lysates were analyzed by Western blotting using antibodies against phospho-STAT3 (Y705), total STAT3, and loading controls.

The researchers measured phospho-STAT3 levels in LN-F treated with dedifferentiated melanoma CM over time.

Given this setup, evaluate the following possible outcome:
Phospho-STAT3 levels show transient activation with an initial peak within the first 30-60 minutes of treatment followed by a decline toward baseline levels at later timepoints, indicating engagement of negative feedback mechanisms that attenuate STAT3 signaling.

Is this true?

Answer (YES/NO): NO